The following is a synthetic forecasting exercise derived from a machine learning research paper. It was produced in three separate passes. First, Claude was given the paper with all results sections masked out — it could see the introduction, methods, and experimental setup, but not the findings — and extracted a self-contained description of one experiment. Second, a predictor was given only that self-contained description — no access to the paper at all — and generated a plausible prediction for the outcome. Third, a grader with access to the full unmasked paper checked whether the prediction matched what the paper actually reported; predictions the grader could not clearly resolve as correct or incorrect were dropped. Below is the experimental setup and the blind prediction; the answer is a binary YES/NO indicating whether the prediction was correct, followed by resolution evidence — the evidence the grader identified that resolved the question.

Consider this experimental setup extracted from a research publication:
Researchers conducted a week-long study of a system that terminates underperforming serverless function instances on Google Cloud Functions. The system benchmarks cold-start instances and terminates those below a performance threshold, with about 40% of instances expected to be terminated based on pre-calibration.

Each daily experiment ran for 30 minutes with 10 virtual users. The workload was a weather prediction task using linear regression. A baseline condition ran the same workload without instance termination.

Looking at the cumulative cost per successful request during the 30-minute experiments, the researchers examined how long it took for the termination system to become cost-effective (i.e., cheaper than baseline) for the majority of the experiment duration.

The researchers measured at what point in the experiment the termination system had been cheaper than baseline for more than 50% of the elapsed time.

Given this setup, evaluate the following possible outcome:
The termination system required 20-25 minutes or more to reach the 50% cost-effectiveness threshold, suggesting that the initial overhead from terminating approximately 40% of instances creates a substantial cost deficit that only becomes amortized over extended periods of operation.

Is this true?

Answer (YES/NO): NO